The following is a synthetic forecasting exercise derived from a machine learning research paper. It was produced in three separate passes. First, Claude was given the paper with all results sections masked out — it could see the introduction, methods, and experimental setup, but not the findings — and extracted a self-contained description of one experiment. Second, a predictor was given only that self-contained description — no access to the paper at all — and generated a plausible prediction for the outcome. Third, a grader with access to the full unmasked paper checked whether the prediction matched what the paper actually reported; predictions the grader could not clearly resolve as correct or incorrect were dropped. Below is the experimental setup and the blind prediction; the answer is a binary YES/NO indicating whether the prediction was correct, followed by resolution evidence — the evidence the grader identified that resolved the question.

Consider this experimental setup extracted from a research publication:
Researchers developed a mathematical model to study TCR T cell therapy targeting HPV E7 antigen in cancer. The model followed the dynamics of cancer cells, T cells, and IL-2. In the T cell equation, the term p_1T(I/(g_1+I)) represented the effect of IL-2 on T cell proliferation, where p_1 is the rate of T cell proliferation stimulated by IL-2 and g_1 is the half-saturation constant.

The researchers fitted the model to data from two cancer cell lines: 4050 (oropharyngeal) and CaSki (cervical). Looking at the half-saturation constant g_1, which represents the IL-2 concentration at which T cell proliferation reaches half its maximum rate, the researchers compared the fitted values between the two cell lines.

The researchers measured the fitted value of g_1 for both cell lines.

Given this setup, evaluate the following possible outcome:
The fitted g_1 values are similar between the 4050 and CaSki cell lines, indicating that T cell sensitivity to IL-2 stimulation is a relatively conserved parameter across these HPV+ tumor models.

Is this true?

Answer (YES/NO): NO